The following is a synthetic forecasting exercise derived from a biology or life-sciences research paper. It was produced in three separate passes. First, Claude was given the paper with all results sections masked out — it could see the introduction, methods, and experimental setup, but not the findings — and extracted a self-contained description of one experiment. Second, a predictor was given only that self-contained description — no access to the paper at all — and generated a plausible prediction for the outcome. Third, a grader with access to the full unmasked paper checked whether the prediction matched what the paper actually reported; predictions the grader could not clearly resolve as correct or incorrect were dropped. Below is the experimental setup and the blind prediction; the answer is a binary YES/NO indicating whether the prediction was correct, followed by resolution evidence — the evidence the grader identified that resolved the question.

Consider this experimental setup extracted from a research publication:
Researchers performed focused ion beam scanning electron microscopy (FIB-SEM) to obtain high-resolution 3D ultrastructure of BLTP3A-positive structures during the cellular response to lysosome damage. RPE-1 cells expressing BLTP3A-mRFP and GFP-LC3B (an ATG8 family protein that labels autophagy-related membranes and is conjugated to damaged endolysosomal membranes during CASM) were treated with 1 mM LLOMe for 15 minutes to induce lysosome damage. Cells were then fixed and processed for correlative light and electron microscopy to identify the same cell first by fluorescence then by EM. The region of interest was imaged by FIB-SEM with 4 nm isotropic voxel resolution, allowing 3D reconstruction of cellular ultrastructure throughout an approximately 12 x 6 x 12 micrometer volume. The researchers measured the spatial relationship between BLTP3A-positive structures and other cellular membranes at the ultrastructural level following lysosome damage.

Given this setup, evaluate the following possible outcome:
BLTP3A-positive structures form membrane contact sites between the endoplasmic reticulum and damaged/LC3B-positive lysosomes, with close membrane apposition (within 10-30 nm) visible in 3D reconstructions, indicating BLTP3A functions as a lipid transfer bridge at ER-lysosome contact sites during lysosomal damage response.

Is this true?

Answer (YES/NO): NO